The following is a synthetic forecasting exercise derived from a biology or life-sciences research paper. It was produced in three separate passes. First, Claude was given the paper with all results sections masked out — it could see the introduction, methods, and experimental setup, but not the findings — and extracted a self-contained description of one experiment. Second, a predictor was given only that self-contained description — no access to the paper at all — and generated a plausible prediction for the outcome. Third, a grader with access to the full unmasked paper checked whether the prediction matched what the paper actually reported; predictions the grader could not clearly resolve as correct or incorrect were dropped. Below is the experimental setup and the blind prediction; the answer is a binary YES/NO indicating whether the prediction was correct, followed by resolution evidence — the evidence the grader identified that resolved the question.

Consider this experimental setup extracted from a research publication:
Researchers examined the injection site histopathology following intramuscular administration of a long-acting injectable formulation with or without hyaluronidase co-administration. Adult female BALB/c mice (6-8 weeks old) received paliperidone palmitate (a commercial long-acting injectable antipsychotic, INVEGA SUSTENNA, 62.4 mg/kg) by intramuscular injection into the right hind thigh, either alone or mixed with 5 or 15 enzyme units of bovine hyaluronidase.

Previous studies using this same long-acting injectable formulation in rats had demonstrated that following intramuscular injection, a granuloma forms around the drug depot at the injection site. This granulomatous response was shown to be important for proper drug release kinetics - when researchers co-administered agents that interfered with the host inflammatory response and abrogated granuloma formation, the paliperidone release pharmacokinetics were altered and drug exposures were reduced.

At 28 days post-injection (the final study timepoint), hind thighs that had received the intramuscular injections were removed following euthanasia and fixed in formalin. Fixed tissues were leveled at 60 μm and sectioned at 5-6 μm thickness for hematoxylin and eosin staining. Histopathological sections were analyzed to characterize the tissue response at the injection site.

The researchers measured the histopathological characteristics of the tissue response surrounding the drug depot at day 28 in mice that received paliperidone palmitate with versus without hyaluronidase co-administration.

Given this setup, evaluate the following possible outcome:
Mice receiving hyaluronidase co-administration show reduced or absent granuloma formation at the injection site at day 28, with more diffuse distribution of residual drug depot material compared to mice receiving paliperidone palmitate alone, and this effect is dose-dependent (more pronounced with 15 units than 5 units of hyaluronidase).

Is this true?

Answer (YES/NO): NO